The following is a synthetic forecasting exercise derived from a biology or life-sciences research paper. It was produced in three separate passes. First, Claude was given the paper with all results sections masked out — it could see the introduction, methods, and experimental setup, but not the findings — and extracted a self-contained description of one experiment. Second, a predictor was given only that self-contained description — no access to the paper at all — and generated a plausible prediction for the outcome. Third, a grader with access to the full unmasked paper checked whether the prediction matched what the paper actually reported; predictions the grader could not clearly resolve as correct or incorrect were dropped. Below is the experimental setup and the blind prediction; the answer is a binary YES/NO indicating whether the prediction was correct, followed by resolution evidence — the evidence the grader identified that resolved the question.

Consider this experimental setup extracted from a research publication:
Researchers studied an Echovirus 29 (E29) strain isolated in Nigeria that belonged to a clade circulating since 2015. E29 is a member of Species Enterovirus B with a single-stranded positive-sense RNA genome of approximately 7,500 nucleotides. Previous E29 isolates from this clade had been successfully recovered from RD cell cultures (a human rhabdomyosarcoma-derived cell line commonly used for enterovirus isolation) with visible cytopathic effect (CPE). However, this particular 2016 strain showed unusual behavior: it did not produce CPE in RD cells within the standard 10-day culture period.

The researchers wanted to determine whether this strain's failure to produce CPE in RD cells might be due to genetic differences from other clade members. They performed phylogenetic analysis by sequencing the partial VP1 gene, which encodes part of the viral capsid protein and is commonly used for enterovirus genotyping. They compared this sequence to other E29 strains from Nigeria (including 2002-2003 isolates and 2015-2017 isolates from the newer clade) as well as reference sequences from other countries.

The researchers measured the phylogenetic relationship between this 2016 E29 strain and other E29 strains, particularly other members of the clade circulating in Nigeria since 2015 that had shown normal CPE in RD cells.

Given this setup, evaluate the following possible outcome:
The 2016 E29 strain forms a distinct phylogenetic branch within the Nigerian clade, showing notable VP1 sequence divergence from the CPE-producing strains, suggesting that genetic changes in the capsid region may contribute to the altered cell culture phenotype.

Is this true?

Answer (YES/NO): NO